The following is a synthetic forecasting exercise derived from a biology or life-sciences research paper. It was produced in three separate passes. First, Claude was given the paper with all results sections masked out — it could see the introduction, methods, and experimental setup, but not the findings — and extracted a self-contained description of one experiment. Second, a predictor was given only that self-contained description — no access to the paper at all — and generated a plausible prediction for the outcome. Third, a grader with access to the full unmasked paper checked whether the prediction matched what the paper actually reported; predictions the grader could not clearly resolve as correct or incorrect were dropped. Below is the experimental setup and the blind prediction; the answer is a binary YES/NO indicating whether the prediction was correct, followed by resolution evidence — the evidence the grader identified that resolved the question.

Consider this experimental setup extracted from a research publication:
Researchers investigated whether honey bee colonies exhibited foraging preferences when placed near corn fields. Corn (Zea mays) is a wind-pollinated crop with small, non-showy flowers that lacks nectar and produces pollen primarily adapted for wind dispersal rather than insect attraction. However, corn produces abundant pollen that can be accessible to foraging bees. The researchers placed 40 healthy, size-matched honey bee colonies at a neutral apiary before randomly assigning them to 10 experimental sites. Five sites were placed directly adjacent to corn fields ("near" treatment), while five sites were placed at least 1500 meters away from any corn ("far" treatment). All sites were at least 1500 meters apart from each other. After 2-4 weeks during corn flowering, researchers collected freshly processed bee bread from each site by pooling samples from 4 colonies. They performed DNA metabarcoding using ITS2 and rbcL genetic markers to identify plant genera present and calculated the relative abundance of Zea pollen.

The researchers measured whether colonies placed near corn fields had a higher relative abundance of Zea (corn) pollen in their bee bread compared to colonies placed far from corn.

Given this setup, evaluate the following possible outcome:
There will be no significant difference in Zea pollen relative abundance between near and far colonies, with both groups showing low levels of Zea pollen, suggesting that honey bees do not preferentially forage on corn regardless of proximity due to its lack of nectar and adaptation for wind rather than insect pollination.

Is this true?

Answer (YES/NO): YES